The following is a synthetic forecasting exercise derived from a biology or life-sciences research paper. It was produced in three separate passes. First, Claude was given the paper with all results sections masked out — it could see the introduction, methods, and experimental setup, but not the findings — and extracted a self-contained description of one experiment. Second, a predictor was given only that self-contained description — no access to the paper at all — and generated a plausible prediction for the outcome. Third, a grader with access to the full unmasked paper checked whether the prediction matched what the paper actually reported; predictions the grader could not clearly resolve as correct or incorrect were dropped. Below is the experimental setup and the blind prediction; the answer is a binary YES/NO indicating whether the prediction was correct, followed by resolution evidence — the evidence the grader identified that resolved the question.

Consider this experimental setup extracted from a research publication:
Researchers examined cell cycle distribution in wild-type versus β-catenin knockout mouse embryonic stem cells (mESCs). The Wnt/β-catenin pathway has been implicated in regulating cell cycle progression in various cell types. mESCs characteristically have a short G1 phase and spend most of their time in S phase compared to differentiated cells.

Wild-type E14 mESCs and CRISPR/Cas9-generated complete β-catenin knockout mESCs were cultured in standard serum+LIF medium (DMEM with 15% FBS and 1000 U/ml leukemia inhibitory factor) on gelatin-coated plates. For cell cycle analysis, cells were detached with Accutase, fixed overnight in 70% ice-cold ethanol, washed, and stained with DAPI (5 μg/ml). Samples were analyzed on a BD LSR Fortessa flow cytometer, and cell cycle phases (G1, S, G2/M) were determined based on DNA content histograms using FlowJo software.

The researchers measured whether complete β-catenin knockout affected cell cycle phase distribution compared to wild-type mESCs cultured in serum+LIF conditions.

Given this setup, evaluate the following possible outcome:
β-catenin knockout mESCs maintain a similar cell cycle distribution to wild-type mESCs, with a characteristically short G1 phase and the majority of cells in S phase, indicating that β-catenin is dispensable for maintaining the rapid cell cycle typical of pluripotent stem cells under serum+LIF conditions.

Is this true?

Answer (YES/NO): YES